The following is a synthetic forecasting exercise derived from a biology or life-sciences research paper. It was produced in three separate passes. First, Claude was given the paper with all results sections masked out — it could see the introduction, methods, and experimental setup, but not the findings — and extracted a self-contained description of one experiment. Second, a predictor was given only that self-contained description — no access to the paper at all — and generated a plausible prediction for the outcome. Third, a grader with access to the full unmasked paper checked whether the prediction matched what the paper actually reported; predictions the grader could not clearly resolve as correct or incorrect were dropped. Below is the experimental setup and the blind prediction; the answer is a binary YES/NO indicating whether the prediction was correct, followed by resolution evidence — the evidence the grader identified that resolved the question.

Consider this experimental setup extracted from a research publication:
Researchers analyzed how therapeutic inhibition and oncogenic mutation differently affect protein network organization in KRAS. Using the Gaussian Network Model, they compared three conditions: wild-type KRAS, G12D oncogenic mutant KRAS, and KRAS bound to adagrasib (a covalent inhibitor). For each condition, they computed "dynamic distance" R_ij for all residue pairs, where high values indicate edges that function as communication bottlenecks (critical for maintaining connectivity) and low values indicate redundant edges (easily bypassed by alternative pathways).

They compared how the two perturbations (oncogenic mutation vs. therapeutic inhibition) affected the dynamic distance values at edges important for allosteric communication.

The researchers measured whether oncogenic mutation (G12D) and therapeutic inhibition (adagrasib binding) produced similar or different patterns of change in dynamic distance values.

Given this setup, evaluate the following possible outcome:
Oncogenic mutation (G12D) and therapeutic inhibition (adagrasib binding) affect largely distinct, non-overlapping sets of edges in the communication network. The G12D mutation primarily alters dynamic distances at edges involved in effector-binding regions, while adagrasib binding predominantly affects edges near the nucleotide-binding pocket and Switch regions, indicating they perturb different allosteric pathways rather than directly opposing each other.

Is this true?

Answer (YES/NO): NO